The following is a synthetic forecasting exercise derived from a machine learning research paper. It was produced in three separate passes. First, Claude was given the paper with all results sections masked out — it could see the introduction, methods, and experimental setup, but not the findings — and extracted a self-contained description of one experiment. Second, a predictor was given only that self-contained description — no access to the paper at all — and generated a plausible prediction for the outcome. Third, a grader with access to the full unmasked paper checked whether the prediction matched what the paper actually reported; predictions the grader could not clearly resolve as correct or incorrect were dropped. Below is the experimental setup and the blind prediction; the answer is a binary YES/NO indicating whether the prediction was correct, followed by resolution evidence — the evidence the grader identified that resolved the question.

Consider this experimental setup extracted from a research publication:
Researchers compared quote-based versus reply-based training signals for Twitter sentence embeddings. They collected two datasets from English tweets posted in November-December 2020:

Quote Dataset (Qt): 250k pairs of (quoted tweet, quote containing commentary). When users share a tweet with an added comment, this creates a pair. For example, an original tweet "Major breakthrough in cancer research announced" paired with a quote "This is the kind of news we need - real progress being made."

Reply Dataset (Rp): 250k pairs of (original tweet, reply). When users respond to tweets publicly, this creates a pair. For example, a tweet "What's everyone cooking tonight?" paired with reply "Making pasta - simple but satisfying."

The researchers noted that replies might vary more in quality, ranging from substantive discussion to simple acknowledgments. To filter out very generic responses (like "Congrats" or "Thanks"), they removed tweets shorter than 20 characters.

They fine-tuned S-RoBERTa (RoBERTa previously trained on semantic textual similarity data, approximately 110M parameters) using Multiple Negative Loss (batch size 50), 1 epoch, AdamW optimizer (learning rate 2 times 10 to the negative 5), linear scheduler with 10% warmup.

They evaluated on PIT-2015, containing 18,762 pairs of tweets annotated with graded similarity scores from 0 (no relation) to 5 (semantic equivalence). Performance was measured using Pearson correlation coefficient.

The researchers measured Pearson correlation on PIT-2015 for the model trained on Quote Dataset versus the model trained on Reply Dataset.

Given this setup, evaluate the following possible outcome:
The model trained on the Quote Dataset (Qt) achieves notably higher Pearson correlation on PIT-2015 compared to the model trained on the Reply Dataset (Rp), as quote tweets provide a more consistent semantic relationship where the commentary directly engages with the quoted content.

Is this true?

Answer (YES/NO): YES